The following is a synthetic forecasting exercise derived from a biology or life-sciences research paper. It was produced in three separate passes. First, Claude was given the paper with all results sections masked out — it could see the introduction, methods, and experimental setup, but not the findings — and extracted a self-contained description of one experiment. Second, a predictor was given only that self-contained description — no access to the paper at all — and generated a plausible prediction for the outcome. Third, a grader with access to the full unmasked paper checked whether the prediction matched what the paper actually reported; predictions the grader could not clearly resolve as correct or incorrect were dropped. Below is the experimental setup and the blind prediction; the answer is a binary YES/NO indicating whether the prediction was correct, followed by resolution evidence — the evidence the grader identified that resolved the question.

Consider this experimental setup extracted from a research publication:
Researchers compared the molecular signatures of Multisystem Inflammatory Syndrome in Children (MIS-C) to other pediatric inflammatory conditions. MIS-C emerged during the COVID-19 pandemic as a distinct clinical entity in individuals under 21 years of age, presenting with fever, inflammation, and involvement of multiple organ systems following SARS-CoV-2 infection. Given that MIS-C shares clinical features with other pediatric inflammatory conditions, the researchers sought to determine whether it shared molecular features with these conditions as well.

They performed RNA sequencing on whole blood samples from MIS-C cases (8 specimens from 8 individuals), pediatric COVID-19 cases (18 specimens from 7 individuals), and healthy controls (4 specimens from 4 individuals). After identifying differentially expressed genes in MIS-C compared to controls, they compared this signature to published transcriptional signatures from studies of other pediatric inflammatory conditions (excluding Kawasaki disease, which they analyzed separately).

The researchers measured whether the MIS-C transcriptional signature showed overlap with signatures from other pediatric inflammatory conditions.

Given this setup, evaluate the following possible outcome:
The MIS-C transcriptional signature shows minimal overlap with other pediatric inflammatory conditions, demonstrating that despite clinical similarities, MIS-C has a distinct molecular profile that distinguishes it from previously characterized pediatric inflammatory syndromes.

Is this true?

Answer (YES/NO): YES